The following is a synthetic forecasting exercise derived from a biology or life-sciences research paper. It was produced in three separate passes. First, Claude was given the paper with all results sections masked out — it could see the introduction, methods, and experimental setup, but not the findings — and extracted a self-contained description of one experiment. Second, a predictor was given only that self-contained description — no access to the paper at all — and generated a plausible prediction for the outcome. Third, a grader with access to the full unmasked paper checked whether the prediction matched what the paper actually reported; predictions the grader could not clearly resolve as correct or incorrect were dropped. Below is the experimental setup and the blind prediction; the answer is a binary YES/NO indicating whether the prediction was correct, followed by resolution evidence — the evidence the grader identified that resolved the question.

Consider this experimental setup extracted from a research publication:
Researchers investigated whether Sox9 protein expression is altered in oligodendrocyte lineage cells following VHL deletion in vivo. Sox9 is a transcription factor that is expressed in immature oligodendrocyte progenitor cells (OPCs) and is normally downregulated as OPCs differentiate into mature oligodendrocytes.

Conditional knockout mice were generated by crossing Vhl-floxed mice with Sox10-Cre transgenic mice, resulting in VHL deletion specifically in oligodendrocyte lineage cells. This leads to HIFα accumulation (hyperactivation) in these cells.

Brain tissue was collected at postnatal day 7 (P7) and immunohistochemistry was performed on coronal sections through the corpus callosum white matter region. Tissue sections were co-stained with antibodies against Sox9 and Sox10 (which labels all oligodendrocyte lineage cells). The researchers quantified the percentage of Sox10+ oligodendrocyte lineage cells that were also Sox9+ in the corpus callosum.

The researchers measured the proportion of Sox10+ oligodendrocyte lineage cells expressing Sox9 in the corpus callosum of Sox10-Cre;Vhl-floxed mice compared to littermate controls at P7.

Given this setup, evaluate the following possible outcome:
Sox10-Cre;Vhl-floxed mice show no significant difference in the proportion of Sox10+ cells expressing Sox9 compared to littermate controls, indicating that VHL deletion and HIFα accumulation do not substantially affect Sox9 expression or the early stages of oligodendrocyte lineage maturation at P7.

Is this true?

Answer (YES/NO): NO